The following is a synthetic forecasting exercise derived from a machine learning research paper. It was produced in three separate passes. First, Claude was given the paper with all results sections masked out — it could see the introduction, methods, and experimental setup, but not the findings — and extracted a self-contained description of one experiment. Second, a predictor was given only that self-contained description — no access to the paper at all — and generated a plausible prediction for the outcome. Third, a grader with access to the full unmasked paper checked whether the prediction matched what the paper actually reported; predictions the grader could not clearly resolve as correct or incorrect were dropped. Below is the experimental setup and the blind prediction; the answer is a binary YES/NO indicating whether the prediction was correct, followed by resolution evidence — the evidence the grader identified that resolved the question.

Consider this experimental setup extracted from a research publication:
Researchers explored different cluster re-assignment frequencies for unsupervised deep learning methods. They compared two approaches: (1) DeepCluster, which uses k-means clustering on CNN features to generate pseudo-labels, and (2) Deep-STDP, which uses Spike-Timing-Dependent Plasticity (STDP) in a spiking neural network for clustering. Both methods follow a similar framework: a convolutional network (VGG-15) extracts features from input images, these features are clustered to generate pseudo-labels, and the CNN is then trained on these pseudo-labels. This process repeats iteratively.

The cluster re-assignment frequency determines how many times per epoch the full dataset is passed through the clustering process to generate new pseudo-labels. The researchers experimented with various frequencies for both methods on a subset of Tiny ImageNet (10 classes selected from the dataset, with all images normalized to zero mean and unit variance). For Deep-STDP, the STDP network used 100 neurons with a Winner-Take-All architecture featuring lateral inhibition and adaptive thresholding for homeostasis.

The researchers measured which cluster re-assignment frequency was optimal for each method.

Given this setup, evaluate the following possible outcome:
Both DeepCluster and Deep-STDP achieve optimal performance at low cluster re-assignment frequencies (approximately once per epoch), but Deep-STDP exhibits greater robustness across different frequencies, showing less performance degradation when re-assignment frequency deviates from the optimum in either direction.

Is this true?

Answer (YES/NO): NO